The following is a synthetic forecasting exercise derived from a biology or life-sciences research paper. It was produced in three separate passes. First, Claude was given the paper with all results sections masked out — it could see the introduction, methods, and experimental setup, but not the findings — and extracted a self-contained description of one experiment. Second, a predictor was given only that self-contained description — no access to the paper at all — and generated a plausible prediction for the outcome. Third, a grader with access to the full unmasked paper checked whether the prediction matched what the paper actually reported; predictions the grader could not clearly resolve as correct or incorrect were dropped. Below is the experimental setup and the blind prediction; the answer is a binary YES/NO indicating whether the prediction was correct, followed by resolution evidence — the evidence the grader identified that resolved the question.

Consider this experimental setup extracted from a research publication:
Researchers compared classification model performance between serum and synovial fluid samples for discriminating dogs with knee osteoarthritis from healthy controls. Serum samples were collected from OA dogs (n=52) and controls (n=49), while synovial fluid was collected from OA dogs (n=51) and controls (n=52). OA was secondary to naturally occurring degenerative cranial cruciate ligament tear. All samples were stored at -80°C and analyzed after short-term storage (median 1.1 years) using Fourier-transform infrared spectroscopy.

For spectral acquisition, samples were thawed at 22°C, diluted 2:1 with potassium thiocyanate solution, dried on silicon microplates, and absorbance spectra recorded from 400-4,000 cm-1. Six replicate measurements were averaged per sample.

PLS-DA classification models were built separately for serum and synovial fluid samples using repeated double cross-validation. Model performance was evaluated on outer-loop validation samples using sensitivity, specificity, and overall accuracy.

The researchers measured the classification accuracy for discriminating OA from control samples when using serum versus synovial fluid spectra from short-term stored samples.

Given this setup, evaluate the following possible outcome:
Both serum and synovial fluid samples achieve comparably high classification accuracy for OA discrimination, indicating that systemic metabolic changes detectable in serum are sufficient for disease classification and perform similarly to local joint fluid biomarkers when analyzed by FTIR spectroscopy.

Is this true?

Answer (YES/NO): NO